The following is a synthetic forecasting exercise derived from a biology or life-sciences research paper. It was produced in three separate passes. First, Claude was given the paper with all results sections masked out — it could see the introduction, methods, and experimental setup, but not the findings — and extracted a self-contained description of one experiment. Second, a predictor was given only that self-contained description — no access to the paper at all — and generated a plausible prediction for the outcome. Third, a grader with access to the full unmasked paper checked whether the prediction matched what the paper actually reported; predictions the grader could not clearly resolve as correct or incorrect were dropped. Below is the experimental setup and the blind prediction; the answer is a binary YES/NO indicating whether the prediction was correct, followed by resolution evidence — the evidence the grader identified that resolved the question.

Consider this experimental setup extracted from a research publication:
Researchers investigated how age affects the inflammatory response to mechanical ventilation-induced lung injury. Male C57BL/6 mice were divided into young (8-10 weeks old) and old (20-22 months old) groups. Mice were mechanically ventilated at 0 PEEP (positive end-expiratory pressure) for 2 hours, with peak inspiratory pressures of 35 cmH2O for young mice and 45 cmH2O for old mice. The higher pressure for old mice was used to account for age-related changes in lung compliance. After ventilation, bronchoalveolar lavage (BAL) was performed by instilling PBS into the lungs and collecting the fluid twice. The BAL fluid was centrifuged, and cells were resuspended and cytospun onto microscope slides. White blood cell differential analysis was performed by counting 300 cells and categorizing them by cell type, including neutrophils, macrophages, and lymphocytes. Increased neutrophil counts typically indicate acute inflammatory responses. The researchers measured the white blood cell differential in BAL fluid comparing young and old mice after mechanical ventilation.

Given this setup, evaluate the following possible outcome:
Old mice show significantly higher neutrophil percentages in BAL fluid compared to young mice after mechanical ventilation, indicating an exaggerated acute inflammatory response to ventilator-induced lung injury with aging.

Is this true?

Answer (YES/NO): YES